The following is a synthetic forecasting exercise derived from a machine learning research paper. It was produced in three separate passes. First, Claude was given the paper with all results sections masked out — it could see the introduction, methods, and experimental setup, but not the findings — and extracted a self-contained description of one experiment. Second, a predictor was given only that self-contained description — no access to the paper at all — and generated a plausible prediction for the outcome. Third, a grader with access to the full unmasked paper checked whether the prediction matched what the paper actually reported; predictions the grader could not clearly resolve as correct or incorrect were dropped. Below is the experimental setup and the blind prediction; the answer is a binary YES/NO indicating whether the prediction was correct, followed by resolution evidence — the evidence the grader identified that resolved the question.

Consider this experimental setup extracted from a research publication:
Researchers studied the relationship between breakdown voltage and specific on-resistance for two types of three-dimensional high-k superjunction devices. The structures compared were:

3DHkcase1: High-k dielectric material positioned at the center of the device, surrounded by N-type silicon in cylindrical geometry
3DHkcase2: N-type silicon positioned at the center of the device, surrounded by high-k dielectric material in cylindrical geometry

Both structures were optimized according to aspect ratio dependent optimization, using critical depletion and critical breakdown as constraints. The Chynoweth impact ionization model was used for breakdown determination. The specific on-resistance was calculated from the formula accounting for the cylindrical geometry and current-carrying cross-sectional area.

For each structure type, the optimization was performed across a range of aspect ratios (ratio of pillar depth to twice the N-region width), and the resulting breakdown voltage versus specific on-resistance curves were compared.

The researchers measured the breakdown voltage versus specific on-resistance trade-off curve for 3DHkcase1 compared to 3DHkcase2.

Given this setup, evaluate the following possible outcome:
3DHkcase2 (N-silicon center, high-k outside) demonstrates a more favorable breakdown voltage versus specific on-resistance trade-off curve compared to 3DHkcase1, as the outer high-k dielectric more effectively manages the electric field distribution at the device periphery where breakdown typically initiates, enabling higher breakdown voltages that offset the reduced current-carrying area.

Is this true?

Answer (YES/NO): NO